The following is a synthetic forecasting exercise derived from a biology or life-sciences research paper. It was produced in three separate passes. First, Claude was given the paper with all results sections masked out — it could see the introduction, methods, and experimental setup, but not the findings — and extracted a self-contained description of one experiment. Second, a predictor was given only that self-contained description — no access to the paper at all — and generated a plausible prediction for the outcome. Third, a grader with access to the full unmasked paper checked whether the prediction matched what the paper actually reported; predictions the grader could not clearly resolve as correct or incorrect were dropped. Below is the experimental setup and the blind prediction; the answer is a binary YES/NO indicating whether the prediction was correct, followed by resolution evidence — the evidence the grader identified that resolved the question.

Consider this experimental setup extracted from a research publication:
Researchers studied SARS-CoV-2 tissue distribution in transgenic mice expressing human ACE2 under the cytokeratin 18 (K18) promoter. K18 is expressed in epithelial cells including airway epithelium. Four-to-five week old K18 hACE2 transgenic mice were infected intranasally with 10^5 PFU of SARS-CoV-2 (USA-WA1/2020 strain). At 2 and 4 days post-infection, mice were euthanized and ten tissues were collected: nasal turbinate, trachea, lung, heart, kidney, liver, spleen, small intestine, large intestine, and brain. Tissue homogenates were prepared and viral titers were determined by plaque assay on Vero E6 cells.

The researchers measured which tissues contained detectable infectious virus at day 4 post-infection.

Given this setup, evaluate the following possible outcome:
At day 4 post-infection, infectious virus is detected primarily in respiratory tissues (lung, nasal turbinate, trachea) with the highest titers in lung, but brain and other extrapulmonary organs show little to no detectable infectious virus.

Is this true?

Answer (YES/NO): NO